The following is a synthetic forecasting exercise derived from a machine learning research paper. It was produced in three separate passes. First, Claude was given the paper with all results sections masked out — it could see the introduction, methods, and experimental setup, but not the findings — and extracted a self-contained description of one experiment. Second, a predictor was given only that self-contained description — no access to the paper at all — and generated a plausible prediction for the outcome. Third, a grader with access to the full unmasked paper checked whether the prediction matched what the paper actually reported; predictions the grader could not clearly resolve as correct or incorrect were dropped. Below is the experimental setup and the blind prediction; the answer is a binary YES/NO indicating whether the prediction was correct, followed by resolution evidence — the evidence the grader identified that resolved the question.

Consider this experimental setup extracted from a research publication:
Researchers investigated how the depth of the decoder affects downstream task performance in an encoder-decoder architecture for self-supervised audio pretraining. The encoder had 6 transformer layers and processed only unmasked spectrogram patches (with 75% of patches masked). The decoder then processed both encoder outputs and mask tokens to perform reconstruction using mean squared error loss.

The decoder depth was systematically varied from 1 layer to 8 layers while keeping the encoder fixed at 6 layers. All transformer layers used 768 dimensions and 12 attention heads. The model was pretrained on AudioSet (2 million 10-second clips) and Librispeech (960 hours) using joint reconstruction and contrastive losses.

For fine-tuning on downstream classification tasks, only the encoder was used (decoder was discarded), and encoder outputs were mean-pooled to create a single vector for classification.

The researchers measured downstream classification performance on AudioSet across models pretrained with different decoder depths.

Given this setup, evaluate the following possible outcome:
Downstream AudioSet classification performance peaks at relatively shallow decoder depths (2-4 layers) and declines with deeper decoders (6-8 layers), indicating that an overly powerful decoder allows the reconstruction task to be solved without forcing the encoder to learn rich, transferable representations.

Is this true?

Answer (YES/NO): NO